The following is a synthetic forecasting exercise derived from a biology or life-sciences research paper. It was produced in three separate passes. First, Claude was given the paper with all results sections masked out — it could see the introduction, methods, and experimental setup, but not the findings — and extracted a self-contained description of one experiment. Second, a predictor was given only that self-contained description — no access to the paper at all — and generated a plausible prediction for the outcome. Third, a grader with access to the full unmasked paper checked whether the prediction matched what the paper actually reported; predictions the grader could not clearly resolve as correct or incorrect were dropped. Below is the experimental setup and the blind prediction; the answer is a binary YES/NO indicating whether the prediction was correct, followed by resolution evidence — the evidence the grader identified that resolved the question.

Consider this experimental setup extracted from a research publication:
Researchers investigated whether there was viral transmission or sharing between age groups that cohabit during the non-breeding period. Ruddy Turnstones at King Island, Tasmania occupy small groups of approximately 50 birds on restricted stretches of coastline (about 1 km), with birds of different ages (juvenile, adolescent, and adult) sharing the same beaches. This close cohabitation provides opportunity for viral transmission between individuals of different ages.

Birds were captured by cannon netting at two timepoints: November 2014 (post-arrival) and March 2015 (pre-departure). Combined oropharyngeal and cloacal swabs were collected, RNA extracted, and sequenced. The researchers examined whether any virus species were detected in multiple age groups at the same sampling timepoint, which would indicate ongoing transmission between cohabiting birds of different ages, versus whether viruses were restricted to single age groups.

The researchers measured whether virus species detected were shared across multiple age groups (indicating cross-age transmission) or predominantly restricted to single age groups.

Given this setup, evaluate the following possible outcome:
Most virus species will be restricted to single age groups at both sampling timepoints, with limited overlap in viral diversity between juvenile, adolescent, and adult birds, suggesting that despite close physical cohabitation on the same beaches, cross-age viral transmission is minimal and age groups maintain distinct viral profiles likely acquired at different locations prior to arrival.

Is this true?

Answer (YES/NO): YES